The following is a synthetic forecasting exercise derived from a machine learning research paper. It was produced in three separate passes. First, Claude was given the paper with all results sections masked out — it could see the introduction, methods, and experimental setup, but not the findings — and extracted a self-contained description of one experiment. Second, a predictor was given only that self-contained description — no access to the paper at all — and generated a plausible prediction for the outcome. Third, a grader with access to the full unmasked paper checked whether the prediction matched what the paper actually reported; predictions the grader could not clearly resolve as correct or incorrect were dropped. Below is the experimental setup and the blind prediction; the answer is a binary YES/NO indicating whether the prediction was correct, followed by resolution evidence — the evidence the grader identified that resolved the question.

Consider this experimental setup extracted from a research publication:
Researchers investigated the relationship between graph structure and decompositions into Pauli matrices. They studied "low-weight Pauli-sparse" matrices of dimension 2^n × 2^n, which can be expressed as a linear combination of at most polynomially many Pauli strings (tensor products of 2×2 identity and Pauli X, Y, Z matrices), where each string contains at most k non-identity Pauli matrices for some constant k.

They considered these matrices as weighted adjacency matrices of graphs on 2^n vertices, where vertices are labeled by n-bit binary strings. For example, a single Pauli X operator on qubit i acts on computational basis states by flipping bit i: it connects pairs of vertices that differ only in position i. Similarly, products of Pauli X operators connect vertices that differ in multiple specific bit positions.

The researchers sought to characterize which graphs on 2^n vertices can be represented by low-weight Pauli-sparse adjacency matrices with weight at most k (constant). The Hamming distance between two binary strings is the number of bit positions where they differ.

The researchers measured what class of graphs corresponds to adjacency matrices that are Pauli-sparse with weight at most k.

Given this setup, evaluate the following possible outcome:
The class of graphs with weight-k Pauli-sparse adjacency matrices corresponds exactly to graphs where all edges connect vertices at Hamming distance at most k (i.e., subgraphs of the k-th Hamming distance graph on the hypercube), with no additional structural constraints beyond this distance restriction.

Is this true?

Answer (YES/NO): NO